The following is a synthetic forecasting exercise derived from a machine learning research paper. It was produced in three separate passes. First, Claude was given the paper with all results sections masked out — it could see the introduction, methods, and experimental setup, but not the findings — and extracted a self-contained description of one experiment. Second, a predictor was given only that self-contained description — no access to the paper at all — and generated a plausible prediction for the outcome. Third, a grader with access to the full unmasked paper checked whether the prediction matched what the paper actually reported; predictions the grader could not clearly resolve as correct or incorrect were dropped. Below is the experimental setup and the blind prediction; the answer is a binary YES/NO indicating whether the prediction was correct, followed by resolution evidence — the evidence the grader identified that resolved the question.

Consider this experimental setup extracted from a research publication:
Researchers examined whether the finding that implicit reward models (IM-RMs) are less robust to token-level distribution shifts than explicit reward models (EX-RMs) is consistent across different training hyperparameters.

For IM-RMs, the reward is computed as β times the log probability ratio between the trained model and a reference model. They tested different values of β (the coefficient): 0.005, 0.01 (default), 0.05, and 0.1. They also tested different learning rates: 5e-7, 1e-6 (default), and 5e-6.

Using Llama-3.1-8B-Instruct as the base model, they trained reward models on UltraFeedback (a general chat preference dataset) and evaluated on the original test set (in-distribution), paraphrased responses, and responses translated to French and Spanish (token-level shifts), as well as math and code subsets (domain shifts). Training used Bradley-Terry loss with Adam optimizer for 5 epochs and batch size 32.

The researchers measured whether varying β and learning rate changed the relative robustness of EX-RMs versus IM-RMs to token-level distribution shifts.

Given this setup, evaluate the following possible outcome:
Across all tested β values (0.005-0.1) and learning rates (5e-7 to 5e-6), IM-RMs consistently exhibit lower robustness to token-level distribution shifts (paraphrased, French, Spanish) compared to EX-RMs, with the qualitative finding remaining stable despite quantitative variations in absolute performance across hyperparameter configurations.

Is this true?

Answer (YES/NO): YES